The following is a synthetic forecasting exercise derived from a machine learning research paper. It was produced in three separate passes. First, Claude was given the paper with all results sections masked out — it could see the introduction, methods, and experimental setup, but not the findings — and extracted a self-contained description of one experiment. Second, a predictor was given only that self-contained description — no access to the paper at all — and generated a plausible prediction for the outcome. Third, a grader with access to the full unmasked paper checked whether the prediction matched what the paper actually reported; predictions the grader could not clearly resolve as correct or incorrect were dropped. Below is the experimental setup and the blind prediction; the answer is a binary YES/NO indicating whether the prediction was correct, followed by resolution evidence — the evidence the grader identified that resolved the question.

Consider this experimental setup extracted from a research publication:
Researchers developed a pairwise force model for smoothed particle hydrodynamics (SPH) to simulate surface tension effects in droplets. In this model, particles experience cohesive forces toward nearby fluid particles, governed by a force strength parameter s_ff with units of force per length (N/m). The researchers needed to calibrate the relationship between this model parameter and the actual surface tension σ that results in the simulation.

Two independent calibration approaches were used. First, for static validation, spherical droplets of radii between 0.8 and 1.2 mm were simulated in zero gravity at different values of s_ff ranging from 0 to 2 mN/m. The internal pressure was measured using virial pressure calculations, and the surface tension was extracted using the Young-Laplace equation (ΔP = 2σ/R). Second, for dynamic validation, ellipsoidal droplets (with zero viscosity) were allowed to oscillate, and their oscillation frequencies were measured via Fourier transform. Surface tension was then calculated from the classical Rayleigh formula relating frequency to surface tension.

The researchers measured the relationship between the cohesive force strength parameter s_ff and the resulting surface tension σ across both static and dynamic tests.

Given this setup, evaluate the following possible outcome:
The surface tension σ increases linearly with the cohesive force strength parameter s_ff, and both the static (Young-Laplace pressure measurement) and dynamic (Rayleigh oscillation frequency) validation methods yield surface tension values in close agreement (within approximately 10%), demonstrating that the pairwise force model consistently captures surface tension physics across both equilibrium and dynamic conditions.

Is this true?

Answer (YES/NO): YES